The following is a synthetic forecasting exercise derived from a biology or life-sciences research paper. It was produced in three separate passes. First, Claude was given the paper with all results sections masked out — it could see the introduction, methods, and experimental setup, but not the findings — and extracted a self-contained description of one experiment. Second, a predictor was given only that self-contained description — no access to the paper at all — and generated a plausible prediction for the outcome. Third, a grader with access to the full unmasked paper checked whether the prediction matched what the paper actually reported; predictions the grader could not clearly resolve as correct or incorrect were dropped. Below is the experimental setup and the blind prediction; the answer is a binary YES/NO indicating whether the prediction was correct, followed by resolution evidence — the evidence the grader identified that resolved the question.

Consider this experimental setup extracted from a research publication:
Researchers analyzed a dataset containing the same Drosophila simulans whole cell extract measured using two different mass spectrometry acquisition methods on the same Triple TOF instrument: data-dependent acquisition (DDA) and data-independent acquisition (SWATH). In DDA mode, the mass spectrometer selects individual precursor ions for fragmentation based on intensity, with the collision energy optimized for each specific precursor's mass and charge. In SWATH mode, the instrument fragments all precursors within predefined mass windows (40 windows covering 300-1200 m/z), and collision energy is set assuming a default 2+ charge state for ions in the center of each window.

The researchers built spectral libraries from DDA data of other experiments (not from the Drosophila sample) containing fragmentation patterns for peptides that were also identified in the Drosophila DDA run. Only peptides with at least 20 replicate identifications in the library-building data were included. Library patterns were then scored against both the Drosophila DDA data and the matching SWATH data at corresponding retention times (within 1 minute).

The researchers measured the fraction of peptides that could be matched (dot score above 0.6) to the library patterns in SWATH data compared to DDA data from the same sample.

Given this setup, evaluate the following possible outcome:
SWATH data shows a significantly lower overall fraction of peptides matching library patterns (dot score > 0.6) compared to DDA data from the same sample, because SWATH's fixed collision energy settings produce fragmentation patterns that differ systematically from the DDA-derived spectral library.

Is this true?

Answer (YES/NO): YES